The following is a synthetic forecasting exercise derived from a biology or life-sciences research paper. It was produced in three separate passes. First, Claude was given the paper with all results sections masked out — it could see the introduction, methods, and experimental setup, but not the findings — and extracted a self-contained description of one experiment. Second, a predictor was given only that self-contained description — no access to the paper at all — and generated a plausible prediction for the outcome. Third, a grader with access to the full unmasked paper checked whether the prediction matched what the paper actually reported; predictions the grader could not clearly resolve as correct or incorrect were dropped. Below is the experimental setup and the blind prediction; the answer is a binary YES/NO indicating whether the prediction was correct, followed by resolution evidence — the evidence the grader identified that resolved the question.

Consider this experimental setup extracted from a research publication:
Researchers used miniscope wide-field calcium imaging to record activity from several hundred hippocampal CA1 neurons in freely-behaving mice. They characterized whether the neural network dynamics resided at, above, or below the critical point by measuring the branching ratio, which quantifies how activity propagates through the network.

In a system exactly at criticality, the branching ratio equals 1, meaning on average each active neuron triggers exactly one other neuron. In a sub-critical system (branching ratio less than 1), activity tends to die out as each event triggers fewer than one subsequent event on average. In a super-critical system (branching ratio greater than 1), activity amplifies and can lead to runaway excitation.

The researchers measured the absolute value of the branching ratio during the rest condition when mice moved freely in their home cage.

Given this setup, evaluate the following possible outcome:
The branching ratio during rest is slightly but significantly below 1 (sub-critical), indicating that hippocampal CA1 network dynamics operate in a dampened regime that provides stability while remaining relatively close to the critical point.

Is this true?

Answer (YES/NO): YES